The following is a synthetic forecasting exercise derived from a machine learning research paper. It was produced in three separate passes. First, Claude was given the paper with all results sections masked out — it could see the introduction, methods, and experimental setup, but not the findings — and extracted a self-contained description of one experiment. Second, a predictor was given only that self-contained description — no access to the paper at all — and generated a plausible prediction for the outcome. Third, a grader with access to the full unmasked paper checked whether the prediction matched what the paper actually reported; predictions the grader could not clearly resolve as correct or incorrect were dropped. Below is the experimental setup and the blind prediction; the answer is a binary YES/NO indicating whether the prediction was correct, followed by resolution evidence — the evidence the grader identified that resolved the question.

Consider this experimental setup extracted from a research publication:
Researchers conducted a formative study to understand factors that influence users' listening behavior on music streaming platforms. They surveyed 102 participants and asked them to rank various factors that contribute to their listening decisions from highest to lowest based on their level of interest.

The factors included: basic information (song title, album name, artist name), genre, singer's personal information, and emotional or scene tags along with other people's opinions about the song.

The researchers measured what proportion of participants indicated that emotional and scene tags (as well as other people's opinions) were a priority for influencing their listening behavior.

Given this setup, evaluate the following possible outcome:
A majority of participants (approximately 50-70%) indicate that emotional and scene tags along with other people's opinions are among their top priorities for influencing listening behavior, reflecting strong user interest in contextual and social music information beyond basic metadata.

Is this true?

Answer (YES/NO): NO